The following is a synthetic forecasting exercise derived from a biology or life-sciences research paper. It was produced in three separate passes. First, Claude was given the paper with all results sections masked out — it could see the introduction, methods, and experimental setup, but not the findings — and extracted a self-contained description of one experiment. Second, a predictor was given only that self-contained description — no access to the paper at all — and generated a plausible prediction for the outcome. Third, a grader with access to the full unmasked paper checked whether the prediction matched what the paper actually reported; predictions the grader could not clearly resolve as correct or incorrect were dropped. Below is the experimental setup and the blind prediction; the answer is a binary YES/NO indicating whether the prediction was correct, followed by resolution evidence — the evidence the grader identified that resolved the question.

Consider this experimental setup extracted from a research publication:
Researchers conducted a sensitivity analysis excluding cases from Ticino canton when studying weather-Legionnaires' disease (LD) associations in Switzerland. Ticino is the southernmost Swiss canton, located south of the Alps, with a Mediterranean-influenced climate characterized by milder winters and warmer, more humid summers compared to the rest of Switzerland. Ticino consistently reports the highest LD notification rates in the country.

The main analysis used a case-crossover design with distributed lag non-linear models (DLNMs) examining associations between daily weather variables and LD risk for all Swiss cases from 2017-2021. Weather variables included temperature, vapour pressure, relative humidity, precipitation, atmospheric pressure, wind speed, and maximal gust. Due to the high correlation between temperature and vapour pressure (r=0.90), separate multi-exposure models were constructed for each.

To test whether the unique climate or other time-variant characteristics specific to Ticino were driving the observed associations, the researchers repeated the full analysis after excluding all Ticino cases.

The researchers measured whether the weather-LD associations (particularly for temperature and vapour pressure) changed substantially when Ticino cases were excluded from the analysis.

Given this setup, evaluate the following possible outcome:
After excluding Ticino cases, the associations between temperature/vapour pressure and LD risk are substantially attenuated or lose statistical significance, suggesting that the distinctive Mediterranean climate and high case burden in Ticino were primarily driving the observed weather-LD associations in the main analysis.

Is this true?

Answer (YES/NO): NO